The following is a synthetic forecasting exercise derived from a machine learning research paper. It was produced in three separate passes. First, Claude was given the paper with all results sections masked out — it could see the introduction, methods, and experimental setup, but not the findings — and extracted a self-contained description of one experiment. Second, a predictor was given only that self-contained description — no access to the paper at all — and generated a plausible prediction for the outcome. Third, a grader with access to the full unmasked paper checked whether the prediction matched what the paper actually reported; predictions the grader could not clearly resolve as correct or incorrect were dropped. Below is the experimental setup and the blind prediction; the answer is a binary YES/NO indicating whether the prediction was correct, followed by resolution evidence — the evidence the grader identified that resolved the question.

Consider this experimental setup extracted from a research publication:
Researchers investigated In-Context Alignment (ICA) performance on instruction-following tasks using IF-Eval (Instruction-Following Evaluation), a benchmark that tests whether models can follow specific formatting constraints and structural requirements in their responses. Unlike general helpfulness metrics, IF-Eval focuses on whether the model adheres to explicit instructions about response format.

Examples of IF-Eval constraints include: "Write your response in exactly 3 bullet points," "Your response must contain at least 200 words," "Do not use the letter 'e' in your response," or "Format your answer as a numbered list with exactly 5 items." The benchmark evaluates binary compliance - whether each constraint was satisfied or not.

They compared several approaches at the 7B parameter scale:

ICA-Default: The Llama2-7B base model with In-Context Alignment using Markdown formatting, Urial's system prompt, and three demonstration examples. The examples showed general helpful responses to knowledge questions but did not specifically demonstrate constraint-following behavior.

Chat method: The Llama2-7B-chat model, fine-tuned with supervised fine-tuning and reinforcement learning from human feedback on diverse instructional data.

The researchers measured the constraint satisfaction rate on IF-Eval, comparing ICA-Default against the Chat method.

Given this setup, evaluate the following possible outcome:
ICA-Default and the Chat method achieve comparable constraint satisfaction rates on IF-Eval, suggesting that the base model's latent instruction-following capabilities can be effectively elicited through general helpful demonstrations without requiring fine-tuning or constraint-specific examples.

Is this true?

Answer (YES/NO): NO